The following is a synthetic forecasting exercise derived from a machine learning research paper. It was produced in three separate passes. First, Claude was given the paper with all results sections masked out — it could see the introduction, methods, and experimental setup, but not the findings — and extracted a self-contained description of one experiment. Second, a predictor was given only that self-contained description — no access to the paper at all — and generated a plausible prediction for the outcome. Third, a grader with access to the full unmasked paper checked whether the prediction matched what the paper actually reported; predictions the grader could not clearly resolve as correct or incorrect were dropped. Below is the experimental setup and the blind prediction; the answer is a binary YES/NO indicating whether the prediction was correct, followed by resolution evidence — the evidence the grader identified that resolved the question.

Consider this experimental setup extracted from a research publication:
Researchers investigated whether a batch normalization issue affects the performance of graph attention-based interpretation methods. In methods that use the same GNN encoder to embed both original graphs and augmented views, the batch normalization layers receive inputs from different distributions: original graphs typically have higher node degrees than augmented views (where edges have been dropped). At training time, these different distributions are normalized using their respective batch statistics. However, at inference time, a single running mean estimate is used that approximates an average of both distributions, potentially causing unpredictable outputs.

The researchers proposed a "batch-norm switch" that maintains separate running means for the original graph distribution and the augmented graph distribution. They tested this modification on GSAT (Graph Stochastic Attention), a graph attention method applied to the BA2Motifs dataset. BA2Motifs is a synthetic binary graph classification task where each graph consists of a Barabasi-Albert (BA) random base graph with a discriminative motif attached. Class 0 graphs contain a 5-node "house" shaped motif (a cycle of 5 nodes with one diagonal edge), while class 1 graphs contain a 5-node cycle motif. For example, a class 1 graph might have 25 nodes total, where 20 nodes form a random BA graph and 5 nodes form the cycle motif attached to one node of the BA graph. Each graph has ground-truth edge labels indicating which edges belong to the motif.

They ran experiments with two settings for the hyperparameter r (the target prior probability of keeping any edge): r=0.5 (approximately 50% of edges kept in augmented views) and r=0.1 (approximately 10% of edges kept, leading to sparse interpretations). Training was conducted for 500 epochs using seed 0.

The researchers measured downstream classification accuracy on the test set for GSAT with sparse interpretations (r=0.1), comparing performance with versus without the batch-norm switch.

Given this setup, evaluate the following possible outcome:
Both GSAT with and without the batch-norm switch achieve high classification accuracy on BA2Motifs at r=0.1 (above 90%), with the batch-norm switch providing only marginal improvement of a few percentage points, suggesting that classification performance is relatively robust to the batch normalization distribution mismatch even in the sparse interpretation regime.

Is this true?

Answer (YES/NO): NO